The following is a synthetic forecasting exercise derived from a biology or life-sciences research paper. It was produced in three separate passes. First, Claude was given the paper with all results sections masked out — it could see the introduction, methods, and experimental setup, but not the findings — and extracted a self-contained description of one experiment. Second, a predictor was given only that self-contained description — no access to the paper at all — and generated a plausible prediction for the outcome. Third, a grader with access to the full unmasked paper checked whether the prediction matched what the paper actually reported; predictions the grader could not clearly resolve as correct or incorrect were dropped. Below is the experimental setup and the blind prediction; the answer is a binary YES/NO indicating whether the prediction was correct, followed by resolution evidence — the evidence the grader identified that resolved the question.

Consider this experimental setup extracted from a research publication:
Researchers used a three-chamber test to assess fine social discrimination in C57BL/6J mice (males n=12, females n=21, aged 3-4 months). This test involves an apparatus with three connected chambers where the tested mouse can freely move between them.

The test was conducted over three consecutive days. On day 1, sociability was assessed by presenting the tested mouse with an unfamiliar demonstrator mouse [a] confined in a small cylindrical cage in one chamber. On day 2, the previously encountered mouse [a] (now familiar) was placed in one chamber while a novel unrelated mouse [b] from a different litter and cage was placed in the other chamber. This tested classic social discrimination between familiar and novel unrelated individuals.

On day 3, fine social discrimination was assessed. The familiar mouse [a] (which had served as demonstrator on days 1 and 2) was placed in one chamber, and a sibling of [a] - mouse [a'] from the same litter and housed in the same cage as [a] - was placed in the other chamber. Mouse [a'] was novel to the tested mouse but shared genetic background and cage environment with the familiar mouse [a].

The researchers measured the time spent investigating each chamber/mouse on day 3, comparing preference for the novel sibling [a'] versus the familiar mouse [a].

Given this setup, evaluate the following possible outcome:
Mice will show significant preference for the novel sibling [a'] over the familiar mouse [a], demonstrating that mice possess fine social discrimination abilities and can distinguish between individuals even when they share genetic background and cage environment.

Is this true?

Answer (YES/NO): YES